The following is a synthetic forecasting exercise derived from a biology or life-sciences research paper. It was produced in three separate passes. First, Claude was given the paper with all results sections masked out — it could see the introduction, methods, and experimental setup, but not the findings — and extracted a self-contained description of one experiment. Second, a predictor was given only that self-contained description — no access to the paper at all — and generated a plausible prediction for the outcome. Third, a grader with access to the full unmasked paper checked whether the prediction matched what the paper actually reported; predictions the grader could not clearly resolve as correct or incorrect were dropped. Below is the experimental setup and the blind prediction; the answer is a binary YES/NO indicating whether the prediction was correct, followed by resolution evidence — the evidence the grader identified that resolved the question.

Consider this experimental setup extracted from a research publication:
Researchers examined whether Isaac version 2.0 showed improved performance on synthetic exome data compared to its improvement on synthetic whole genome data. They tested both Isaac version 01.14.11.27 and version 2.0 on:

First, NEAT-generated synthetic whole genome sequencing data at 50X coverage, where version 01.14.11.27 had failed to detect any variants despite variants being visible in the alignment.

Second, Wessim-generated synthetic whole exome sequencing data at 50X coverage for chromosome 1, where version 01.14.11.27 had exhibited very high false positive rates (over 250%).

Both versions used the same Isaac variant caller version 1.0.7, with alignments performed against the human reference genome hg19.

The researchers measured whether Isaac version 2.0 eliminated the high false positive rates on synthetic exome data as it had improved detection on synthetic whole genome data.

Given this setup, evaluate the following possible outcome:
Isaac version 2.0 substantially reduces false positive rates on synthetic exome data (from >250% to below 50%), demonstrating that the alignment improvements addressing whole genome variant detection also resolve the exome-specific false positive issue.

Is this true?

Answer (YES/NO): NO